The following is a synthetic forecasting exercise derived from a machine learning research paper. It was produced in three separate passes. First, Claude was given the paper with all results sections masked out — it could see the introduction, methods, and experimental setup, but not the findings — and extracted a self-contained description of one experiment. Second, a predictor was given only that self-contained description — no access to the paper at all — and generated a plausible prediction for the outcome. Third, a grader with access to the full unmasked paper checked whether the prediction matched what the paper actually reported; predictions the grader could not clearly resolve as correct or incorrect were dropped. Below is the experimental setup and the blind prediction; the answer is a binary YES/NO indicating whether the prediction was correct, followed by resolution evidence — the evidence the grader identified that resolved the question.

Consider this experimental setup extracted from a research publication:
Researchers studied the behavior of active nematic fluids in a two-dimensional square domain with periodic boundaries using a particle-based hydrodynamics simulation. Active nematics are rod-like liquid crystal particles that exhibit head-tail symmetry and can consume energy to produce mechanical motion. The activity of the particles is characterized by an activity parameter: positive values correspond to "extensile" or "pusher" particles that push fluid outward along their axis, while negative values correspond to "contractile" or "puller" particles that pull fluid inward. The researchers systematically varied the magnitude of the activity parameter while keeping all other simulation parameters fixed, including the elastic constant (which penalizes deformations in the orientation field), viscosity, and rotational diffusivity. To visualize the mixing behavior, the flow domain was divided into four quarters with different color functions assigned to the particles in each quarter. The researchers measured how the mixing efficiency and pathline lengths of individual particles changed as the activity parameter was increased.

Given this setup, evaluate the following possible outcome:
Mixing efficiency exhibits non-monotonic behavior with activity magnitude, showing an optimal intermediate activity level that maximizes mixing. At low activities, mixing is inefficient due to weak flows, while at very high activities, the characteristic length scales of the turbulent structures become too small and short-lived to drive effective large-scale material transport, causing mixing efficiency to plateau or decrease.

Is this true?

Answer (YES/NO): NO